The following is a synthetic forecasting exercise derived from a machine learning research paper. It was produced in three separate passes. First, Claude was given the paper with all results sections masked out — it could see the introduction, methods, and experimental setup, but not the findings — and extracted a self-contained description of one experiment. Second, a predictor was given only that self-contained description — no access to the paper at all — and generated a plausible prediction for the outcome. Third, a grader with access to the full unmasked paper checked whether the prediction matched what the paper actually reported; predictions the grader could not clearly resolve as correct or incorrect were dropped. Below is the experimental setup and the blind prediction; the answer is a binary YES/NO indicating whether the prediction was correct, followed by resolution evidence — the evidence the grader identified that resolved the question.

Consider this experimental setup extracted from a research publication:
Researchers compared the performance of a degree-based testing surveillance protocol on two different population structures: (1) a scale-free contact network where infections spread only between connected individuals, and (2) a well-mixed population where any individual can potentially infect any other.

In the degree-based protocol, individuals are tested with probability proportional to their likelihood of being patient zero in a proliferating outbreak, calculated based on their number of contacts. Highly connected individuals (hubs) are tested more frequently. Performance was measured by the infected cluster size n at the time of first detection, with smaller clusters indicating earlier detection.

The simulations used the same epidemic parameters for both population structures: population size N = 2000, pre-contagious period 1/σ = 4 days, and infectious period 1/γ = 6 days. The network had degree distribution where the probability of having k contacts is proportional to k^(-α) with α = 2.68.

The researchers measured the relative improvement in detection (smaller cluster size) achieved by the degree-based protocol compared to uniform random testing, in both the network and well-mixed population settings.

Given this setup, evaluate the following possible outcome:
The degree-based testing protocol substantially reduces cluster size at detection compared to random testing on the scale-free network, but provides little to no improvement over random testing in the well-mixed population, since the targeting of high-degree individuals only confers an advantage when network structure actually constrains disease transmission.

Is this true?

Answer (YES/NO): YES